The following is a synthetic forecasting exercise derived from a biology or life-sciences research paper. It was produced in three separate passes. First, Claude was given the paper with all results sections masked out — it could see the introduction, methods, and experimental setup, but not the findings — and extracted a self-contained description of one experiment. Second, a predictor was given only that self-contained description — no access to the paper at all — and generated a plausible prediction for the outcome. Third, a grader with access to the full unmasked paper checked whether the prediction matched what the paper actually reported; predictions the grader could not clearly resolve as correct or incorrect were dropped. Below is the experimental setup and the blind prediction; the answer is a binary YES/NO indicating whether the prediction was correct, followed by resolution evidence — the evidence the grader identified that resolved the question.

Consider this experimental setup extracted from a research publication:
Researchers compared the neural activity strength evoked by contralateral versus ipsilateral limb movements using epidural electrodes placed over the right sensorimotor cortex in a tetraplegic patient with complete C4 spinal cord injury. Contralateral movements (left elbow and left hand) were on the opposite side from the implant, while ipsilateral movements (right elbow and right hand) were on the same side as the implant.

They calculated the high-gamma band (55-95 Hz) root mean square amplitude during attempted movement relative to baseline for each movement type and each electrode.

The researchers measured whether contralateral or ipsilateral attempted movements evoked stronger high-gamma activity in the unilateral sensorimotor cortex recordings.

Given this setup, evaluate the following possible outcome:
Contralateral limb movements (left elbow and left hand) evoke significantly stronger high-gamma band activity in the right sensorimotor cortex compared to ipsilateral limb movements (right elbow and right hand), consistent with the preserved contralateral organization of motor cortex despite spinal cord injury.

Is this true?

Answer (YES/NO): YES